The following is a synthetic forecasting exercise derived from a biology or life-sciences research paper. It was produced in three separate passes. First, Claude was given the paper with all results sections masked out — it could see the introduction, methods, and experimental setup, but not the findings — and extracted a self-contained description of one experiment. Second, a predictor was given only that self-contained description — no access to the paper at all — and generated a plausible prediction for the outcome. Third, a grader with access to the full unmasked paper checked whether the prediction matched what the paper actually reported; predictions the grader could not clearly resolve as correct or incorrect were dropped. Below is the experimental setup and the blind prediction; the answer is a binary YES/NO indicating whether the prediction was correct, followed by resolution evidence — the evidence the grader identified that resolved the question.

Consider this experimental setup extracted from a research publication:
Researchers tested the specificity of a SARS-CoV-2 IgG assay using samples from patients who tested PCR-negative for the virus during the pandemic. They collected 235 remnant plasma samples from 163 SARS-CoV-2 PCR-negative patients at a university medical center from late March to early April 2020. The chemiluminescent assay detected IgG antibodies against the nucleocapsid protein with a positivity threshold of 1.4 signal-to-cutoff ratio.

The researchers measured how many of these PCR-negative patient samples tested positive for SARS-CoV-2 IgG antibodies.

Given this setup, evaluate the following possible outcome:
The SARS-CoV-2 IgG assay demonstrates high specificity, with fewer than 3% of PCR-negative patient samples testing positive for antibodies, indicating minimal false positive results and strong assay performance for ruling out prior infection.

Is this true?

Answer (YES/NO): YES